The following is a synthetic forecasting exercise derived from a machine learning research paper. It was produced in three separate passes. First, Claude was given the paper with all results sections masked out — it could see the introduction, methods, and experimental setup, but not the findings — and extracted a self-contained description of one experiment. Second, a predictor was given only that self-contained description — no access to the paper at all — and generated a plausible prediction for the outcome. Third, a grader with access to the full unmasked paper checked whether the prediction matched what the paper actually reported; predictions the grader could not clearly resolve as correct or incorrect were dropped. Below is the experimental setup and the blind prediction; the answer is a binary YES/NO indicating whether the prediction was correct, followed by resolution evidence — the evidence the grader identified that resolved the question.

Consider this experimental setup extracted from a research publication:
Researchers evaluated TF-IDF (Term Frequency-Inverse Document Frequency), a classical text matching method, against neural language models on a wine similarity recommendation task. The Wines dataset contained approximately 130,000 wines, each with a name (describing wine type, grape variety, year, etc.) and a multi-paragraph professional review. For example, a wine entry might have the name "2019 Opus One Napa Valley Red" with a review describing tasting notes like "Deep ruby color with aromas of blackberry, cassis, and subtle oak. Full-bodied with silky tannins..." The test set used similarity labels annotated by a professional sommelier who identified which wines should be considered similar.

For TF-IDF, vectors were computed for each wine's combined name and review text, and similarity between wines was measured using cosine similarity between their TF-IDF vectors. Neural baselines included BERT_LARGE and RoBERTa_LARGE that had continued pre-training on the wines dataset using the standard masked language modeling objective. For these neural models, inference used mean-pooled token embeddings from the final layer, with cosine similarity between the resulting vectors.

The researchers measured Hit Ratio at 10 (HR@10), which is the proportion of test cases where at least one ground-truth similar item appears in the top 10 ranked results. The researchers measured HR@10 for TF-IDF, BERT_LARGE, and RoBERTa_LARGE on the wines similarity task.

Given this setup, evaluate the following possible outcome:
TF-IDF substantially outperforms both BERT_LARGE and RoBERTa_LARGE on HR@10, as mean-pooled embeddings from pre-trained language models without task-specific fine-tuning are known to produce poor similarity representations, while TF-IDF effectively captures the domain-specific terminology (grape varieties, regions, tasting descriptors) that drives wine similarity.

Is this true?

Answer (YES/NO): YES